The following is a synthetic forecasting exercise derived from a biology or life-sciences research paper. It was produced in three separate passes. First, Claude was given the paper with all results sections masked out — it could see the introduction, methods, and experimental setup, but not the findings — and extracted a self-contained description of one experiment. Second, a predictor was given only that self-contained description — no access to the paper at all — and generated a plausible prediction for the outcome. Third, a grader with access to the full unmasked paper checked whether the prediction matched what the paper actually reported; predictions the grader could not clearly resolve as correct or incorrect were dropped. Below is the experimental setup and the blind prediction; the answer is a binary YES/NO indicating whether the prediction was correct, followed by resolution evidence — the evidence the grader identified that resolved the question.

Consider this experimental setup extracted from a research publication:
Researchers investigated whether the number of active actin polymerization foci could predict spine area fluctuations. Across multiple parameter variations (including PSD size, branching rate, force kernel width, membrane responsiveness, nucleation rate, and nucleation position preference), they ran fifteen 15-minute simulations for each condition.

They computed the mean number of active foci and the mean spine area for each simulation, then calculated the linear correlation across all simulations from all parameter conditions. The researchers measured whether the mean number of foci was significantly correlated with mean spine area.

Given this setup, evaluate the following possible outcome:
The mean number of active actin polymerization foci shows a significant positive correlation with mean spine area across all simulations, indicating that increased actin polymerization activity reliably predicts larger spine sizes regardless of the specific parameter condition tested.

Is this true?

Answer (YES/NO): YES